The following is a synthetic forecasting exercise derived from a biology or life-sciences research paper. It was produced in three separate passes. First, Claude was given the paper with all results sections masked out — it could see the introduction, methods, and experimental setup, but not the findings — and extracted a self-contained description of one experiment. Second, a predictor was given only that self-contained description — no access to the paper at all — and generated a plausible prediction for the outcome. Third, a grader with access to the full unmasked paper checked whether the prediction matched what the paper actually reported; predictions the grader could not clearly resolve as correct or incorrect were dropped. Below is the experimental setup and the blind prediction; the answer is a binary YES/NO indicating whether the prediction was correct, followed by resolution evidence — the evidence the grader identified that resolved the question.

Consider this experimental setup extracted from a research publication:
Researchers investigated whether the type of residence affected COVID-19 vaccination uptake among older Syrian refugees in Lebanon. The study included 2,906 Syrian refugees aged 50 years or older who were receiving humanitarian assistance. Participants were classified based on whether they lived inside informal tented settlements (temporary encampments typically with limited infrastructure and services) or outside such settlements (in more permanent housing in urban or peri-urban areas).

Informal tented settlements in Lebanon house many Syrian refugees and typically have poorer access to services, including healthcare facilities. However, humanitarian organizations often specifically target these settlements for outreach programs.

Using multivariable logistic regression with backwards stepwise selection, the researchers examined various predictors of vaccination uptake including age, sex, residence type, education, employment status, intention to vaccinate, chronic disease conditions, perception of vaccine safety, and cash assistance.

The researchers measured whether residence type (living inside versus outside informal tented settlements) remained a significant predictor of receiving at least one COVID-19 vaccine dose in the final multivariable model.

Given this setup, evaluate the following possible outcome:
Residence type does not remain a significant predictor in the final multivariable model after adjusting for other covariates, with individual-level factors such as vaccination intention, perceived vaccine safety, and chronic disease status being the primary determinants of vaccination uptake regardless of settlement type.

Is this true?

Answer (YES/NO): NO